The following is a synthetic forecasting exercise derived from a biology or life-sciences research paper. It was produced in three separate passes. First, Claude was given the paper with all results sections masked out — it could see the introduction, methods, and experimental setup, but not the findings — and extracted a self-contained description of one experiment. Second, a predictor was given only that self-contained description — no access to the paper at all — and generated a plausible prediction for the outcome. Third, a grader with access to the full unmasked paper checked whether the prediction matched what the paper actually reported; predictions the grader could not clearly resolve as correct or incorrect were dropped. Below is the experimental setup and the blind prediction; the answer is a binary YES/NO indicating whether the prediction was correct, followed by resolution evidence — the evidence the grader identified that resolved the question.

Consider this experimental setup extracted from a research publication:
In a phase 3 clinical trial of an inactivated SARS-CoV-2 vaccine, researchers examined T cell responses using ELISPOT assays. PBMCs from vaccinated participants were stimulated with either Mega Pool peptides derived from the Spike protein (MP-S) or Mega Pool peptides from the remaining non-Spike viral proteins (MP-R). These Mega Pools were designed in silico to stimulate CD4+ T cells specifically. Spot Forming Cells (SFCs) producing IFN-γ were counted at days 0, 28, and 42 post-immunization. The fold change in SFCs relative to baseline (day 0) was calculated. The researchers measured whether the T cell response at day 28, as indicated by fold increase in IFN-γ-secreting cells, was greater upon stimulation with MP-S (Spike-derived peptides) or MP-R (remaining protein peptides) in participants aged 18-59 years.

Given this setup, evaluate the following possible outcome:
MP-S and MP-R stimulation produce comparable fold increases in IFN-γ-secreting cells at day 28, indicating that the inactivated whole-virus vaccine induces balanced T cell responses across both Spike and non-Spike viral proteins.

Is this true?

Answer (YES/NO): NO